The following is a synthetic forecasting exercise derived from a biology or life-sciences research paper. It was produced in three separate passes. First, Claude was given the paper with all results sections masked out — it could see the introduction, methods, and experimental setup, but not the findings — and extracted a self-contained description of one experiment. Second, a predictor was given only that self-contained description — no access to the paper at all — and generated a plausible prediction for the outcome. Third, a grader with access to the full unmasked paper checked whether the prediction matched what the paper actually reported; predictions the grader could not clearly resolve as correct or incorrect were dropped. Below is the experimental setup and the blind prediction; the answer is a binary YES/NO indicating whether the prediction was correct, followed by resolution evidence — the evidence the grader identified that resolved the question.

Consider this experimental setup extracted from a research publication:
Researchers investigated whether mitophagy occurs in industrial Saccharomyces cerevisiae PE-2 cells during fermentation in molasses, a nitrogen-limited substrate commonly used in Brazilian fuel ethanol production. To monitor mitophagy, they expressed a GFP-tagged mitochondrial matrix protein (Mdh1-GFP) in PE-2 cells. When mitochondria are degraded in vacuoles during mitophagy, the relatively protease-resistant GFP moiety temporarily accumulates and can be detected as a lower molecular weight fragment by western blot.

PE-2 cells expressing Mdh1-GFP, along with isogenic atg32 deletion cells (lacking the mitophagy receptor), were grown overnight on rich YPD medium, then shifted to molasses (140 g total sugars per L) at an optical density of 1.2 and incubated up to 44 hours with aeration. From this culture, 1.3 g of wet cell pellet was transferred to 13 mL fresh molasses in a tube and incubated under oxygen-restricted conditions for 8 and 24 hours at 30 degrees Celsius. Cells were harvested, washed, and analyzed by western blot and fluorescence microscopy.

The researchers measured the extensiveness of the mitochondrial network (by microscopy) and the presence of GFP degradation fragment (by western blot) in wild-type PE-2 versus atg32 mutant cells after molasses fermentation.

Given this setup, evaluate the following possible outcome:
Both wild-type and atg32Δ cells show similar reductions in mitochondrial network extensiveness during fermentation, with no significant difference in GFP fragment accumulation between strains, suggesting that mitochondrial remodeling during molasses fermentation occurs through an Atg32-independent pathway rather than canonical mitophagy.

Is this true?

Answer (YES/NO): NO